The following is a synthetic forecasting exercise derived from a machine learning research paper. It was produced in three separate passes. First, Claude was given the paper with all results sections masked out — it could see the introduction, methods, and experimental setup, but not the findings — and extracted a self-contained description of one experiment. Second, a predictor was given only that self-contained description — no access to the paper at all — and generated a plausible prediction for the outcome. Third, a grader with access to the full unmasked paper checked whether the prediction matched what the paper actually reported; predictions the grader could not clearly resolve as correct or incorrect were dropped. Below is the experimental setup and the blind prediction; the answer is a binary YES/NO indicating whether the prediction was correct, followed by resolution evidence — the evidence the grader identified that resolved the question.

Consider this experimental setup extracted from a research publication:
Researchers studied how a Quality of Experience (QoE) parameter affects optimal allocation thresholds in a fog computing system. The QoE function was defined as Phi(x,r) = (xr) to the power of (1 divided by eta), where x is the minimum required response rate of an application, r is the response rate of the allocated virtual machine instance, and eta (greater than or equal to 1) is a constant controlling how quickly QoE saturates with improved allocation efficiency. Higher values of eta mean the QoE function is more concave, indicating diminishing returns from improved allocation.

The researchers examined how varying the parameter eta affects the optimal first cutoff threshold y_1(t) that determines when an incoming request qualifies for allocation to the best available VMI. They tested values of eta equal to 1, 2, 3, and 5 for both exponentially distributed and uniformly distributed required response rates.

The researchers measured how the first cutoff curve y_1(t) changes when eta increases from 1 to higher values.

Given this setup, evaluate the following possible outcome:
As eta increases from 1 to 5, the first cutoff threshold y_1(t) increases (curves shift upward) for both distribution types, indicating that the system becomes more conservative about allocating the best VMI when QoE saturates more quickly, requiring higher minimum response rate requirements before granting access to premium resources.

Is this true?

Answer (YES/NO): YES